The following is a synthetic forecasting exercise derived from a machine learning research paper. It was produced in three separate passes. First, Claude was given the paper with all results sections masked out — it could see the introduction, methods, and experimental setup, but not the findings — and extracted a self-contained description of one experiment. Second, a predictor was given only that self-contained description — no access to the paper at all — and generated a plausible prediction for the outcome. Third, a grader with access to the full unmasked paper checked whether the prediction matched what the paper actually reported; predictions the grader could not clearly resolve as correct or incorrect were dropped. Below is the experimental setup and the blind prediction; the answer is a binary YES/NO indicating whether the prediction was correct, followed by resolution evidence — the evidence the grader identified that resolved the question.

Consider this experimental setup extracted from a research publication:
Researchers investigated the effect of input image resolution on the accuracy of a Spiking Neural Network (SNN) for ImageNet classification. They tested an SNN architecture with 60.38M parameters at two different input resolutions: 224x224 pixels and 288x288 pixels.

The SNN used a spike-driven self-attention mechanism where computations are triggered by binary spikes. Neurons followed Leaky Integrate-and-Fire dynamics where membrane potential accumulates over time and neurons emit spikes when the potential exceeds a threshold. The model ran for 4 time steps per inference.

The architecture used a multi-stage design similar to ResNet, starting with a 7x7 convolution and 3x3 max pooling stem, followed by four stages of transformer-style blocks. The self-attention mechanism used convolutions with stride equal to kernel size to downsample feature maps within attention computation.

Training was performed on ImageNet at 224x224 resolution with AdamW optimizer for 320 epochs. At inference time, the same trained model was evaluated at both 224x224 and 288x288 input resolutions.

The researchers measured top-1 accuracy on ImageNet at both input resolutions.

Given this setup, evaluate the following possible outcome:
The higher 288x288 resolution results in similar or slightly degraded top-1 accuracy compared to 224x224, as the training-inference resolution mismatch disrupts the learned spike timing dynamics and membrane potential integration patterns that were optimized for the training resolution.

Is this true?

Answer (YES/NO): NO